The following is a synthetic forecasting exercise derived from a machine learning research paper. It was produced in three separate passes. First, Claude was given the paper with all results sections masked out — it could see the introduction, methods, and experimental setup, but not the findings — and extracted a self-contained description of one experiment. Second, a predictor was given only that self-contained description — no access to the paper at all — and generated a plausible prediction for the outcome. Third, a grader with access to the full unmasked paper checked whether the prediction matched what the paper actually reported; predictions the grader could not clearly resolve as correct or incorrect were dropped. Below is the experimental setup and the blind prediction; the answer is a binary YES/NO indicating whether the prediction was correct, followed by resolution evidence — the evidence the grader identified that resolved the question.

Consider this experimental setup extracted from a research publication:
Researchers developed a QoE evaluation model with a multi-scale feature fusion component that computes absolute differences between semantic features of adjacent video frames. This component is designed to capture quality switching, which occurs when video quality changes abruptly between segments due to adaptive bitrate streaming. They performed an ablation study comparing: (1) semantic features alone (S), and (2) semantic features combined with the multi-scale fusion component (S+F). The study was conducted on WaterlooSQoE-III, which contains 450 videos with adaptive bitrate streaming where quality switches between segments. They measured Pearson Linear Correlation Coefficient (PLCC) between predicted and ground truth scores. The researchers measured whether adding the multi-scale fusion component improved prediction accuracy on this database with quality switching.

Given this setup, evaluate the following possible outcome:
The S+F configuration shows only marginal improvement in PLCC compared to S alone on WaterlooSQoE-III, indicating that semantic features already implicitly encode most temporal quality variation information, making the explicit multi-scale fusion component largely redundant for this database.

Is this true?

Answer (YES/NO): NO